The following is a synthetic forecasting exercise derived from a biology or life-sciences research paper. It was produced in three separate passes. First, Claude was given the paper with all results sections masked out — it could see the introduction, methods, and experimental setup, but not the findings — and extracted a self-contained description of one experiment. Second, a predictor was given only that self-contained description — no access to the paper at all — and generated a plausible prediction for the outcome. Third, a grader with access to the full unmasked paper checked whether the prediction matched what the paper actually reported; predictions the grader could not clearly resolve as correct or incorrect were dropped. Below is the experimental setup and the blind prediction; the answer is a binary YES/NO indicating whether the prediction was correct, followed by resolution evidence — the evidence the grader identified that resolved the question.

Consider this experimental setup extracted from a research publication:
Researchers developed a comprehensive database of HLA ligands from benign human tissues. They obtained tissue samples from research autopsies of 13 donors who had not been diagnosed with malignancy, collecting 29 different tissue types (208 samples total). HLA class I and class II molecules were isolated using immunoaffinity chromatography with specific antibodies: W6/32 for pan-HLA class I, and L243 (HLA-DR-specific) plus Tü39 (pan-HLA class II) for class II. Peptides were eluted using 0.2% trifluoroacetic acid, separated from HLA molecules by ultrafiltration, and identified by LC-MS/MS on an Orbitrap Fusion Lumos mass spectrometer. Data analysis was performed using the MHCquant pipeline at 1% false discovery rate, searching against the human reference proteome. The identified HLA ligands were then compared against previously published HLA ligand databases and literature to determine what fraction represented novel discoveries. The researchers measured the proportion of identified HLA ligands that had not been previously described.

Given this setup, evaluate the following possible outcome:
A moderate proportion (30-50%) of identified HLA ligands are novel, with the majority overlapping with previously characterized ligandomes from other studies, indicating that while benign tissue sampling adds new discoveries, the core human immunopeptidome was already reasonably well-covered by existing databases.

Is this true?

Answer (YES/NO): YES